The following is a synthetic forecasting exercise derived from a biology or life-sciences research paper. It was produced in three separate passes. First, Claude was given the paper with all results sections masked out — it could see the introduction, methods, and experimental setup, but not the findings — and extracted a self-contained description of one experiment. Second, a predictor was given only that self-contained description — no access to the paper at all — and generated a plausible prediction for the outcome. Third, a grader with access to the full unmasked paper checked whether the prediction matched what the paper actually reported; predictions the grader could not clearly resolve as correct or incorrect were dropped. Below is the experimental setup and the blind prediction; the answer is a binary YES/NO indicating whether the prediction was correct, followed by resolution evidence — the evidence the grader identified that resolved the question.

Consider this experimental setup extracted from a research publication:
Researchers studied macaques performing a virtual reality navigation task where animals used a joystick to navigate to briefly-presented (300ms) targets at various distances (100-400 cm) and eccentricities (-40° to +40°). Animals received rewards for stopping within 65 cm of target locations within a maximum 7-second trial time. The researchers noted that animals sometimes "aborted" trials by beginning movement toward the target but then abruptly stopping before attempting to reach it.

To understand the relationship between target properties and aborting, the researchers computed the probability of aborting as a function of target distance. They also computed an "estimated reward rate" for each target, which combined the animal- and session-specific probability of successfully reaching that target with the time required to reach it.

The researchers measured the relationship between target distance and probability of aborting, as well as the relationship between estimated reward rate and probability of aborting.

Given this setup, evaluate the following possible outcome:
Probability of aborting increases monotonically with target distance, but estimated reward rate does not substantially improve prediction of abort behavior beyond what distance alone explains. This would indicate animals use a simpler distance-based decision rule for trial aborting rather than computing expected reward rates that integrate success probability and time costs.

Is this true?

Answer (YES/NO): NO